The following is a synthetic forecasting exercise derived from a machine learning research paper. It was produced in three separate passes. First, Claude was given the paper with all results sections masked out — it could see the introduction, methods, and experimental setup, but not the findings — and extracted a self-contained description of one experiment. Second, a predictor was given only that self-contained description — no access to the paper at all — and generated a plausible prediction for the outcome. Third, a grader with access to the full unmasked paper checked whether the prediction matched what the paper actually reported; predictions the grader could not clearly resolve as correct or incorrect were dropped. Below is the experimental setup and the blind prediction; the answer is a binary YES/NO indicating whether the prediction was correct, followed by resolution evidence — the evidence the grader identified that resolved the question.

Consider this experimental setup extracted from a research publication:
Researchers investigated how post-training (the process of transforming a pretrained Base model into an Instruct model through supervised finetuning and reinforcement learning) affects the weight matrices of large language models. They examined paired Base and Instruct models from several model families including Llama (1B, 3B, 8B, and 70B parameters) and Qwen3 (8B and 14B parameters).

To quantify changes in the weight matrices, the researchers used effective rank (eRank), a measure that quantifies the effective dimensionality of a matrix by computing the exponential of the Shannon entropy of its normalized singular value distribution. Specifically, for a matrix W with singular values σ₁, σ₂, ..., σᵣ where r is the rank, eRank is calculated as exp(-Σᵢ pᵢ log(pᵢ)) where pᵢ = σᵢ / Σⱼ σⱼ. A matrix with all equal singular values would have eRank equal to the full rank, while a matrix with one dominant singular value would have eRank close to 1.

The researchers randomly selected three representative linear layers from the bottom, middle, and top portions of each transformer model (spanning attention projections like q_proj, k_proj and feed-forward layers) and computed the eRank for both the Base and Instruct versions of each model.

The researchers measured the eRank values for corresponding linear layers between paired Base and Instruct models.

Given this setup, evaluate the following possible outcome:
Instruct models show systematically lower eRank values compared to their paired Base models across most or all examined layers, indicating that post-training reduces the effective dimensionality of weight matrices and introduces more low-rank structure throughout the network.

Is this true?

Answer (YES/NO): NO